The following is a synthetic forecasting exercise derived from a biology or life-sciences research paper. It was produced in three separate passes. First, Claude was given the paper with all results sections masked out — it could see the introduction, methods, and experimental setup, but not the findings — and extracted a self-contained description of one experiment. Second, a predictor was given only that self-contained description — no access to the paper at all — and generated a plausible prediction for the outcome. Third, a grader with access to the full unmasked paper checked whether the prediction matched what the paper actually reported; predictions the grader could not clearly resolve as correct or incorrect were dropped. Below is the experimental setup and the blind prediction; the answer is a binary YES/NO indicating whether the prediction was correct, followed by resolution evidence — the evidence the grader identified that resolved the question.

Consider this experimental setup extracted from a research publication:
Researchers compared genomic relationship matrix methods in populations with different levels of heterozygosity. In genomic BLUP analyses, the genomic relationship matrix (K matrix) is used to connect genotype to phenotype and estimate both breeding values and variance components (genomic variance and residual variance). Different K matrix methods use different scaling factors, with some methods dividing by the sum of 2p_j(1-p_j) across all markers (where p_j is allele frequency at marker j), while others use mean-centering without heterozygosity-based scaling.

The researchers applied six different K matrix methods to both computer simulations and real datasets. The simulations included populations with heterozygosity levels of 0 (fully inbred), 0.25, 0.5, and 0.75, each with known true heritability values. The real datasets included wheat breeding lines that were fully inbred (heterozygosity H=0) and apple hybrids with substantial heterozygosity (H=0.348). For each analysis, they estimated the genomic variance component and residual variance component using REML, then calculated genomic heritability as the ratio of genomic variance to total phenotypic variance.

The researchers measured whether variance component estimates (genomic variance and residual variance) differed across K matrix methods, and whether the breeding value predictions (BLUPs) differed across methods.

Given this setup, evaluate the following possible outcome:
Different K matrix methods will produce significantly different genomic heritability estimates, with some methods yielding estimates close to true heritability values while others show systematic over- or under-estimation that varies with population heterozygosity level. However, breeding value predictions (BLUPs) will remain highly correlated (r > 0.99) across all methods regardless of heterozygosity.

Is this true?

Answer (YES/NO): YES